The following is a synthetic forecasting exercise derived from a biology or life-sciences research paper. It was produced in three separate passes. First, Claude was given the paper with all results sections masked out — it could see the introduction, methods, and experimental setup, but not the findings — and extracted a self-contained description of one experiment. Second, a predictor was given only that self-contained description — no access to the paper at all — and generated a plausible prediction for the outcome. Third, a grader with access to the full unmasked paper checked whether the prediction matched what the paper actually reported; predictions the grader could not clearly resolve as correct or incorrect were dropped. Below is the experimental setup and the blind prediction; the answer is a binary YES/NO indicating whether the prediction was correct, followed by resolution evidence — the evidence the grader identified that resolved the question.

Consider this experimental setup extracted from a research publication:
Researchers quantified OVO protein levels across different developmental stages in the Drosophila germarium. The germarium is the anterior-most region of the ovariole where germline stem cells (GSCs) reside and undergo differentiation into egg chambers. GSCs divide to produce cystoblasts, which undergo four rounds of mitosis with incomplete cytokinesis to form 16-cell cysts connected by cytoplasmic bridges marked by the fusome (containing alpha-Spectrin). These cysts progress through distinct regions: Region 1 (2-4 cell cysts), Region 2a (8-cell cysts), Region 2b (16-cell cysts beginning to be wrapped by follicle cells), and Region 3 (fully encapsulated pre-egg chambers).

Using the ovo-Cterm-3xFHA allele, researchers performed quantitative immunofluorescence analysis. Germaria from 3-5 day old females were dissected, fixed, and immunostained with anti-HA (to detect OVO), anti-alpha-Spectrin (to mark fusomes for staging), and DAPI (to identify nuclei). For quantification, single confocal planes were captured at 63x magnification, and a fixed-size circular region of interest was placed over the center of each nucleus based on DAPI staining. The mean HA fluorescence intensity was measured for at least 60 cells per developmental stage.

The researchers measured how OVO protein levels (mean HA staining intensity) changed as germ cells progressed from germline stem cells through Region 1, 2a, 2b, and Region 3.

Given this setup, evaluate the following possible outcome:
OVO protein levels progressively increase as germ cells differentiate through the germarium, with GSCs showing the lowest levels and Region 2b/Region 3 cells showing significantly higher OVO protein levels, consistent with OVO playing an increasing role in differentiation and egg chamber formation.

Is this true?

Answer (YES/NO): NO